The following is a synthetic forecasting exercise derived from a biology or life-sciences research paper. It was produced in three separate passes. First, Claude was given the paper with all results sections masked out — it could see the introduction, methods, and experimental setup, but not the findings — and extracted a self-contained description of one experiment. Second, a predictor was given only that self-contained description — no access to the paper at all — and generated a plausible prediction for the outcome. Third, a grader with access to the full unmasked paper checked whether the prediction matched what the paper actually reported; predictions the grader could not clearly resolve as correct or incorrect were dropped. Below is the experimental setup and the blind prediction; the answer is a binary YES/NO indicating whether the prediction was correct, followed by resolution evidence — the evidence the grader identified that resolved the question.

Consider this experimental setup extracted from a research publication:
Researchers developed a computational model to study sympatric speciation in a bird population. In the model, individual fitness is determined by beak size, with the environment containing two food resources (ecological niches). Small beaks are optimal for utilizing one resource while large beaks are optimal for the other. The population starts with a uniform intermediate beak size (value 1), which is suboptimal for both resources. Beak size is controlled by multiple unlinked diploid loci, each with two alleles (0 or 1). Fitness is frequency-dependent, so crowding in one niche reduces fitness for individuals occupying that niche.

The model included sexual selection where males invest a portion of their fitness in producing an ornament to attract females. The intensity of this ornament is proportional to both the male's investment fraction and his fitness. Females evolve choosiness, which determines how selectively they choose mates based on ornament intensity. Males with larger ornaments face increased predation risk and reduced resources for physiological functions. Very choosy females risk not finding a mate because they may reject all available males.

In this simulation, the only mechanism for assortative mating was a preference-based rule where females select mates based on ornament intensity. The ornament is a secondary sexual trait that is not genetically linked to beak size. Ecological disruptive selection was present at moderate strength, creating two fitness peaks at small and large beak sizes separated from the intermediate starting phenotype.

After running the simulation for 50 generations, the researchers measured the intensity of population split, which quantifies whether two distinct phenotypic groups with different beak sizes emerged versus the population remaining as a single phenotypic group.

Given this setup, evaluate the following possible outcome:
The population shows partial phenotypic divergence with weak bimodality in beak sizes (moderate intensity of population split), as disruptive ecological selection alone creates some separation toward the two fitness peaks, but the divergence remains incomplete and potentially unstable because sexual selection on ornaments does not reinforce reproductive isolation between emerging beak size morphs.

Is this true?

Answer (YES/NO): NO